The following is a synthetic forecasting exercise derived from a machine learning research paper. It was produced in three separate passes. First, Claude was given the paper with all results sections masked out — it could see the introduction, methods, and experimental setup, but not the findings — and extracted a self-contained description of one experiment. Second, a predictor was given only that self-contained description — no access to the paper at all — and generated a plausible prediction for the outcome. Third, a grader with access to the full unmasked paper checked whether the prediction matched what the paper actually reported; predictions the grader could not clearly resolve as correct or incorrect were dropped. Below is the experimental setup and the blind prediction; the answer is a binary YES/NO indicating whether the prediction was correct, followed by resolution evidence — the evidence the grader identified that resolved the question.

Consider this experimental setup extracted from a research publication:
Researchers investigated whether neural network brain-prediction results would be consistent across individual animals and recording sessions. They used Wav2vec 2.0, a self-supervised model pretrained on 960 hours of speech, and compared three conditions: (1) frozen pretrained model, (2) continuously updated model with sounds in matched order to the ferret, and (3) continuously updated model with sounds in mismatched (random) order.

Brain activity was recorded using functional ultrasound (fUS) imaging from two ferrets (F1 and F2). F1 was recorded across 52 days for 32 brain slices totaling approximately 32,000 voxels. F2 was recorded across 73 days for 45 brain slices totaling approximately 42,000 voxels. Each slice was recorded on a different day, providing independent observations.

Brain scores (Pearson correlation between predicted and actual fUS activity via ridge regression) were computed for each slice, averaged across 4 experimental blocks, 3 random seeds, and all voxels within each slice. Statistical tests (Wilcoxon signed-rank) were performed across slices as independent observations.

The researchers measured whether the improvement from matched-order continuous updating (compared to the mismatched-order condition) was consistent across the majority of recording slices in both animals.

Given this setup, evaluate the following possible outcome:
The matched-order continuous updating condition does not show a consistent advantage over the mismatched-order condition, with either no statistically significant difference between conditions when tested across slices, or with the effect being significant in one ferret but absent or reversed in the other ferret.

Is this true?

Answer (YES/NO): NO